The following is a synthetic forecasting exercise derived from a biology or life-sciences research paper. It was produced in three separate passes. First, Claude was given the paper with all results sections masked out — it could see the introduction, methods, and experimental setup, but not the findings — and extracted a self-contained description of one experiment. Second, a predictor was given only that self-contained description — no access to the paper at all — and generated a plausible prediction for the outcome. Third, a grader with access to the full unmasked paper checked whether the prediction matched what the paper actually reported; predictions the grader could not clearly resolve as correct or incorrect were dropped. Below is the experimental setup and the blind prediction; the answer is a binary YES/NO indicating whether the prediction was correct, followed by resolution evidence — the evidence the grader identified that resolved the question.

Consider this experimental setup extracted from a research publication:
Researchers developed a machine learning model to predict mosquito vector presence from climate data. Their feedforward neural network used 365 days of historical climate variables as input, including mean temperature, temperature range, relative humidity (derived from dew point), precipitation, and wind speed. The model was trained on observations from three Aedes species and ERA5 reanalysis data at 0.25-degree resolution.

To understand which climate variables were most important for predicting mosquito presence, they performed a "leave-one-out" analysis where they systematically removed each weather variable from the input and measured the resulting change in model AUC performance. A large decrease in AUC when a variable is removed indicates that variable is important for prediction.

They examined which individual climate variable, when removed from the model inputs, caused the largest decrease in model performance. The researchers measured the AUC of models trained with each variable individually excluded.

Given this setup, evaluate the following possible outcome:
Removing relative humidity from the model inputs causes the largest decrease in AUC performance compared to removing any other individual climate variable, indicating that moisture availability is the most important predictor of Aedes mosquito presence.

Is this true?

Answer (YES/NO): NO